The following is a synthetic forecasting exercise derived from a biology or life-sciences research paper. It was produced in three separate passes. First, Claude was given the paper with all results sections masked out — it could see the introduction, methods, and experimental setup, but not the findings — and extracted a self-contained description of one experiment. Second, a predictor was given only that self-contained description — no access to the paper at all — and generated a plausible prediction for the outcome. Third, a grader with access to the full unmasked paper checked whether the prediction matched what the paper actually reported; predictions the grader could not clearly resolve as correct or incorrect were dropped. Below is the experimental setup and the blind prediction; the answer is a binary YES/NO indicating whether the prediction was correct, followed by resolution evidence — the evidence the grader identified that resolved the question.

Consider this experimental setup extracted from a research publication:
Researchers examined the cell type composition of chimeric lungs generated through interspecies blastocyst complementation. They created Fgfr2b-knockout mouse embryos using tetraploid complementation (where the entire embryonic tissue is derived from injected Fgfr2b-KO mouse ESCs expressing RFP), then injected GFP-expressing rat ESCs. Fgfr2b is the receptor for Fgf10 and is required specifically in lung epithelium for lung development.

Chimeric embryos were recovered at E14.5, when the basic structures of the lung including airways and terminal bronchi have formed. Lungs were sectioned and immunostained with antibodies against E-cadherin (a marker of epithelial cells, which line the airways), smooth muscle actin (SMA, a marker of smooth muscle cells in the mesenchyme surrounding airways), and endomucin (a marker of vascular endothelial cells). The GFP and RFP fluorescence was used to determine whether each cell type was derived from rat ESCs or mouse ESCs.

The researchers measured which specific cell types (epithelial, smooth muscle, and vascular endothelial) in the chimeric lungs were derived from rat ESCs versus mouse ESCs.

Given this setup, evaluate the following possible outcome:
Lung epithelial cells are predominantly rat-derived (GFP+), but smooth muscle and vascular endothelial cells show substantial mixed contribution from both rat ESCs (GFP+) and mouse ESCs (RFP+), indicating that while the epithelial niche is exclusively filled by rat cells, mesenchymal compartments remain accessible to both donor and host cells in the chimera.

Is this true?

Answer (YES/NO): NO